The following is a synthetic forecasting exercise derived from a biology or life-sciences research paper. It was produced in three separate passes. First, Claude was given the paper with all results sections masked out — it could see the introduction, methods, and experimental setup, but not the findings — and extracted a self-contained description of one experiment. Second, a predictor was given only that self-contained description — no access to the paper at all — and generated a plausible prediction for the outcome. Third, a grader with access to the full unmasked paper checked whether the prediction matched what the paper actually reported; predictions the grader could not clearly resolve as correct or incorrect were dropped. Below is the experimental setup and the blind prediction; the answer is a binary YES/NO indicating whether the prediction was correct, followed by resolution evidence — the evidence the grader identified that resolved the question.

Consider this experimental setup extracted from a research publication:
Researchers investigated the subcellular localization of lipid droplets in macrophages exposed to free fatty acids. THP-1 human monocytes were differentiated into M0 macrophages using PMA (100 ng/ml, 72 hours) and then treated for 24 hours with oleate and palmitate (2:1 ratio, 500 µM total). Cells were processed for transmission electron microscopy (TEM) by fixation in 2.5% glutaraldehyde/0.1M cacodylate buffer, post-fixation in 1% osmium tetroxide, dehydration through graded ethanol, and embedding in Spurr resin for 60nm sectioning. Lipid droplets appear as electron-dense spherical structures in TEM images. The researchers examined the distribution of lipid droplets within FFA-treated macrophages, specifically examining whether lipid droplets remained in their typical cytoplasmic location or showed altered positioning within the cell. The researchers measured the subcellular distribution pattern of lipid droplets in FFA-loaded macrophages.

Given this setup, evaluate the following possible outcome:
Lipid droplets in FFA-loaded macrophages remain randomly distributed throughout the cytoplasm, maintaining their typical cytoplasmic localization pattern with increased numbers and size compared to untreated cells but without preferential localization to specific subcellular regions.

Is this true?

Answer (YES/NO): NO